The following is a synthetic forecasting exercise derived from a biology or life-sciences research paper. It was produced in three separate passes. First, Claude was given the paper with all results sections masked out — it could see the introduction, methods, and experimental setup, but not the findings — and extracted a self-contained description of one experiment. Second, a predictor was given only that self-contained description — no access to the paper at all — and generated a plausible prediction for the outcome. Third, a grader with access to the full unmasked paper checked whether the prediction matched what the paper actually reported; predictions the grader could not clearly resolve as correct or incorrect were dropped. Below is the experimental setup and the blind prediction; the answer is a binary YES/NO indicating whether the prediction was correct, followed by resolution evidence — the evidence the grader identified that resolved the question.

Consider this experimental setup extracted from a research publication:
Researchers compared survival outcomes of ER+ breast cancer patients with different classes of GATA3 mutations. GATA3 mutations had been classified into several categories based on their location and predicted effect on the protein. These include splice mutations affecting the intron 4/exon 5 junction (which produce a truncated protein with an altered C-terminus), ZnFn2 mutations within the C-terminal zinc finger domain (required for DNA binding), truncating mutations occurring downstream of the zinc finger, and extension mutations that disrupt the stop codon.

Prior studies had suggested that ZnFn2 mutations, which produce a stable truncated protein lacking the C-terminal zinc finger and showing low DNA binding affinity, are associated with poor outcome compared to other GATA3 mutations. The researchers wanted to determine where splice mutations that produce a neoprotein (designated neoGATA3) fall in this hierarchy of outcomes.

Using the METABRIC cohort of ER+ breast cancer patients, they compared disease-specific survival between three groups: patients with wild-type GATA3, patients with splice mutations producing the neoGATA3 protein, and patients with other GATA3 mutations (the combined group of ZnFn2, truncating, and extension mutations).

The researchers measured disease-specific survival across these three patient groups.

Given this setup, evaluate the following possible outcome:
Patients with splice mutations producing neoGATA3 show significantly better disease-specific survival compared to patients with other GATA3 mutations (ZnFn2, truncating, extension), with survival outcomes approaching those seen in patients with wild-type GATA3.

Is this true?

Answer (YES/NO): NO